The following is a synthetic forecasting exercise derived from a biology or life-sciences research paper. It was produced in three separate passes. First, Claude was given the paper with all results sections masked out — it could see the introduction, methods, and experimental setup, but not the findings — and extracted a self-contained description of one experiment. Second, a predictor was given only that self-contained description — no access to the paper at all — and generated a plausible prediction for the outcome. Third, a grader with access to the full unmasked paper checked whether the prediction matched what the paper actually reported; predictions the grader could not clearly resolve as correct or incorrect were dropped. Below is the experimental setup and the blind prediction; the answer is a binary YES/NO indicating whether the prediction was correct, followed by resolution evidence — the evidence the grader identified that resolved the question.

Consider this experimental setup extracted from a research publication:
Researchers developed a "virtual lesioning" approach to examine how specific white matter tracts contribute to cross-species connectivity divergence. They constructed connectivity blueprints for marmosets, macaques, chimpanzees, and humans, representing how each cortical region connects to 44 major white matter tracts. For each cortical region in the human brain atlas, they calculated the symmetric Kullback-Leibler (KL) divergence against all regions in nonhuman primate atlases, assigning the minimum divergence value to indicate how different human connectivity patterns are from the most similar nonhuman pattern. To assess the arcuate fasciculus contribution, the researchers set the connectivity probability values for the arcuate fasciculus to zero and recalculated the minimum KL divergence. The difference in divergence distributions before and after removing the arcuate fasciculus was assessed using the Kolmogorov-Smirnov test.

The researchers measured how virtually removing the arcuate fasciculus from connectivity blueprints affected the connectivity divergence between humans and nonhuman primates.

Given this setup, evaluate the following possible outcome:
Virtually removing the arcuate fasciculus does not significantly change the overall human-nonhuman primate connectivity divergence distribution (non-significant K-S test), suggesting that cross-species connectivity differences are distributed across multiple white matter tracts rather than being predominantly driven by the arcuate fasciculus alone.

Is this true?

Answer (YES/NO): NO